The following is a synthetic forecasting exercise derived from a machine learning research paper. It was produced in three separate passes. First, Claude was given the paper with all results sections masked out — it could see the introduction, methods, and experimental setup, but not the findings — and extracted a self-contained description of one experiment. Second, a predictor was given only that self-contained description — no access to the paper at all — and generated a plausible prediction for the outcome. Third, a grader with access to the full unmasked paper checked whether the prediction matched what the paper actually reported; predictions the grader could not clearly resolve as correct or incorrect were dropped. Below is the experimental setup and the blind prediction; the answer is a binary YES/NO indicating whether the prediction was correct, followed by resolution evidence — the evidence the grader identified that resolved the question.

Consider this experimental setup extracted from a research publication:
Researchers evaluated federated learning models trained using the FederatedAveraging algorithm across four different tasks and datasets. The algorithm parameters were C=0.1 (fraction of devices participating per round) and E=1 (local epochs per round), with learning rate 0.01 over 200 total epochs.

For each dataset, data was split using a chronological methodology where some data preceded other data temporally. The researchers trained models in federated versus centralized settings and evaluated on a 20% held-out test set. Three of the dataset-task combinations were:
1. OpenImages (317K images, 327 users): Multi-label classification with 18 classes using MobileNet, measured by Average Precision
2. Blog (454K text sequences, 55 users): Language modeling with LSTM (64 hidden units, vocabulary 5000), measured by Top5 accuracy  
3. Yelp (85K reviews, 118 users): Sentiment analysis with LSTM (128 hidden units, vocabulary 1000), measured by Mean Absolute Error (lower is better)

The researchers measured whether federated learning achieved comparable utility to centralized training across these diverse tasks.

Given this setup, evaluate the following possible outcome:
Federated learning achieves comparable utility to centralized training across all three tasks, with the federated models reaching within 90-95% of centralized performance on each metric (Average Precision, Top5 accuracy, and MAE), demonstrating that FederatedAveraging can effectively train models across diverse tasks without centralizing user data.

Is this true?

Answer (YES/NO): NO